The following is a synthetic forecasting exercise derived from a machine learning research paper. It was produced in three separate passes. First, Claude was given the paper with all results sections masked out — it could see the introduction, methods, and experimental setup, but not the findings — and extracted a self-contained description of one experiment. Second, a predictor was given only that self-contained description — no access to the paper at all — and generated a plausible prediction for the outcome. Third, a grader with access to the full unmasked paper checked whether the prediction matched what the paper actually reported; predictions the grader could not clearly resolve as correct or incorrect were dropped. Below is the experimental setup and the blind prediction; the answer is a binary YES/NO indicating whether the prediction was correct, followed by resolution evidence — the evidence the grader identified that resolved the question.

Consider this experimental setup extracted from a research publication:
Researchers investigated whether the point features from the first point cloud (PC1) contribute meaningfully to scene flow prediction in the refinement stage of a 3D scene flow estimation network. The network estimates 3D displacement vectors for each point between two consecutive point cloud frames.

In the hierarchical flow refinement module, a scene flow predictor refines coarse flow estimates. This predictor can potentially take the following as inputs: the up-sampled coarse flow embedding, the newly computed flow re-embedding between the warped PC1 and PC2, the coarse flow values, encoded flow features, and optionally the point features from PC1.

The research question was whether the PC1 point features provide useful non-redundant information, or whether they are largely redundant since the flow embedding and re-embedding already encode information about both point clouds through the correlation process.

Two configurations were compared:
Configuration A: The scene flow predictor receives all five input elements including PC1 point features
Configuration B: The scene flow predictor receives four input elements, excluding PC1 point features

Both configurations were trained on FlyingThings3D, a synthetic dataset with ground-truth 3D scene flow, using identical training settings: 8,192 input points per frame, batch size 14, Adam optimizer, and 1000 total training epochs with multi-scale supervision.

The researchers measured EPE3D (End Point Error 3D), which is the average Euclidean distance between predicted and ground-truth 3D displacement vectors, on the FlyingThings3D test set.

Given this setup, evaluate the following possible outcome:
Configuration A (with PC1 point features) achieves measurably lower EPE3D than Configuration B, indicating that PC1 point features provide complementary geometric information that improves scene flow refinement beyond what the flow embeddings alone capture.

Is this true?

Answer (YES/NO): YES